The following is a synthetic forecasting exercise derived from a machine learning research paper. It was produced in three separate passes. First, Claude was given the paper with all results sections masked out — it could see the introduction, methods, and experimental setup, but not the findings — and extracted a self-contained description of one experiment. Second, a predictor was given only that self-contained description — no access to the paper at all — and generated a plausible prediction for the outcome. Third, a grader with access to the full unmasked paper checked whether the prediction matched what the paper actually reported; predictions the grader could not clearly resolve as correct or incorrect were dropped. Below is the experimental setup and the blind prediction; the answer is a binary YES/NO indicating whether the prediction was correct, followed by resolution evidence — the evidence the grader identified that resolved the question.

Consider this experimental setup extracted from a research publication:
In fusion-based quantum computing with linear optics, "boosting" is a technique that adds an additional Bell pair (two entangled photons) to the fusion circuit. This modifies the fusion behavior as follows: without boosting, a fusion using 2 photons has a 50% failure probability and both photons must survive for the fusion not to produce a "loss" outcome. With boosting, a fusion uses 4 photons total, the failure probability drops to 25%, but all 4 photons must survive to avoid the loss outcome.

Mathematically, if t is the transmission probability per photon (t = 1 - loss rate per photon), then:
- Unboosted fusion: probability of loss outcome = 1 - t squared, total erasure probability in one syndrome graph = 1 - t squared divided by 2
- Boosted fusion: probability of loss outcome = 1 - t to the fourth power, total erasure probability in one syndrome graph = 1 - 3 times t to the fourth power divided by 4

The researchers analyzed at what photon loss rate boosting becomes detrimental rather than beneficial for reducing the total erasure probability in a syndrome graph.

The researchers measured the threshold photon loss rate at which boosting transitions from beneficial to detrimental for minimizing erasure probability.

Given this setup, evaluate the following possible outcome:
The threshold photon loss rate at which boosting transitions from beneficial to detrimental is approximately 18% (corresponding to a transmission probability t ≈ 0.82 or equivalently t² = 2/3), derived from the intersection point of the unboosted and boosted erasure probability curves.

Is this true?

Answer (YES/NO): NO